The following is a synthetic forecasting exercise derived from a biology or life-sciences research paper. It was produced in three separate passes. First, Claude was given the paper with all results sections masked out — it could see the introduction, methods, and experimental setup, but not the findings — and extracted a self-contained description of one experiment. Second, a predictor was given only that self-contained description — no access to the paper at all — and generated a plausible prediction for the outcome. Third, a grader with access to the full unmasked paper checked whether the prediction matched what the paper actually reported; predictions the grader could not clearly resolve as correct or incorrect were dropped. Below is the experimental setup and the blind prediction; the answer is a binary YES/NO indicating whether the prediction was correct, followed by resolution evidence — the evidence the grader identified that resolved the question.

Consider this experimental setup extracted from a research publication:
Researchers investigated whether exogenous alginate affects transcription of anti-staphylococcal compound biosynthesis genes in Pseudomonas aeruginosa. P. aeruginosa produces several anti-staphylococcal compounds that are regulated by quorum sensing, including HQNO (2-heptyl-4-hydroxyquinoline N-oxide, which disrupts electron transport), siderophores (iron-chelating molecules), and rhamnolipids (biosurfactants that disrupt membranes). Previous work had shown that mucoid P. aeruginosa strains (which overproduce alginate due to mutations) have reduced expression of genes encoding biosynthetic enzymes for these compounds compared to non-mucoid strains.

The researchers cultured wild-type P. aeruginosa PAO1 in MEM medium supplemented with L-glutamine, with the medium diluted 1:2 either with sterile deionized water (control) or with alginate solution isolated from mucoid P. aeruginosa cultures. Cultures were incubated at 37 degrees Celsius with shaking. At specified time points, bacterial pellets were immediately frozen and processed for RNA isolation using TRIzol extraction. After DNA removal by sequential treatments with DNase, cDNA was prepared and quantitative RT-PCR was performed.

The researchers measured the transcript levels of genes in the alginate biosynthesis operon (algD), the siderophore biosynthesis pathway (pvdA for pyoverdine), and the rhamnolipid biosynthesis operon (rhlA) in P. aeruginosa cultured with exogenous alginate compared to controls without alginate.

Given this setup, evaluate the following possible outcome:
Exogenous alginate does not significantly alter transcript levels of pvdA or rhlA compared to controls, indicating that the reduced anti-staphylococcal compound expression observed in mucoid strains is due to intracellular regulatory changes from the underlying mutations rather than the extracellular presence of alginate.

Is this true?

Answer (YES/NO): NO